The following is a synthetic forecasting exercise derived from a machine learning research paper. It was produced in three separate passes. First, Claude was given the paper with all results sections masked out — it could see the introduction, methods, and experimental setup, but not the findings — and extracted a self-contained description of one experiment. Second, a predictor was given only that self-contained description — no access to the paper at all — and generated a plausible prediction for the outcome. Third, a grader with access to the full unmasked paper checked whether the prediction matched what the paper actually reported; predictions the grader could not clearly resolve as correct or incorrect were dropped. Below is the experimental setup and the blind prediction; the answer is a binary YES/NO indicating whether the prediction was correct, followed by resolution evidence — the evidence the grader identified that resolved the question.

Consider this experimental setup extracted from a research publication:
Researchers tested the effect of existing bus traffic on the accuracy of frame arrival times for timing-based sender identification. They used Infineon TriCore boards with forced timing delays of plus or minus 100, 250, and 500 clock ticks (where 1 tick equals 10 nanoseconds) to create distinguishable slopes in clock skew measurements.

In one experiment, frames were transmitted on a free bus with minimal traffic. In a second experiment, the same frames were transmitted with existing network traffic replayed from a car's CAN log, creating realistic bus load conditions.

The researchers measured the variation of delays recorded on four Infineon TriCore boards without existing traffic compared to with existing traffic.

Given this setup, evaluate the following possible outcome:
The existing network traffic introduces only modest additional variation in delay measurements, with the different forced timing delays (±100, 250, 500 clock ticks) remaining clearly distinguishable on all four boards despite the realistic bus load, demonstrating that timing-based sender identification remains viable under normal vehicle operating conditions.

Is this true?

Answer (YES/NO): NO